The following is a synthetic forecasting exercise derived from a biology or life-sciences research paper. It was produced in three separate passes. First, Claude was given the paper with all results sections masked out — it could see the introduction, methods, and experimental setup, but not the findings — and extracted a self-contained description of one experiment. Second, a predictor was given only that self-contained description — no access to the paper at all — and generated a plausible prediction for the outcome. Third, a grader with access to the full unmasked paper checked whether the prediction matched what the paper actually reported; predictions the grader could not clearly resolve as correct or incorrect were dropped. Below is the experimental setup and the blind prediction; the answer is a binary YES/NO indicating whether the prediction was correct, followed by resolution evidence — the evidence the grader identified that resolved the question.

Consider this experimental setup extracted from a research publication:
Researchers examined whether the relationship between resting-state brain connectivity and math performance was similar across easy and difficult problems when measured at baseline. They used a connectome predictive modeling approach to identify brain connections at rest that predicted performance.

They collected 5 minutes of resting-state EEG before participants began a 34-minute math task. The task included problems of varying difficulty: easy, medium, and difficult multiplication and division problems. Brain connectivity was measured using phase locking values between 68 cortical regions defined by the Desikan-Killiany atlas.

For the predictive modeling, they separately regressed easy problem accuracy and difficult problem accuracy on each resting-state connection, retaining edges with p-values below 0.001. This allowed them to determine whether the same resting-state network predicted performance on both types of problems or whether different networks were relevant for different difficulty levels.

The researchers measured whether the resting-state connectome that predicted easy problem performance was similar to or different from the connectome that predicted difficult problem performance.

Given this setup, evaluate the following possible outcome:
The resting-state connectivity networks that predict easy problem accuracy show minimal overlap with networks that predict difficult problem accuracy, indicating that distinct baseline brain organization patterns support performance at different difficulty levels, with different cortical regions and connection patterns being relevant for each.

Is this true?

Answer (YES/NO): NO